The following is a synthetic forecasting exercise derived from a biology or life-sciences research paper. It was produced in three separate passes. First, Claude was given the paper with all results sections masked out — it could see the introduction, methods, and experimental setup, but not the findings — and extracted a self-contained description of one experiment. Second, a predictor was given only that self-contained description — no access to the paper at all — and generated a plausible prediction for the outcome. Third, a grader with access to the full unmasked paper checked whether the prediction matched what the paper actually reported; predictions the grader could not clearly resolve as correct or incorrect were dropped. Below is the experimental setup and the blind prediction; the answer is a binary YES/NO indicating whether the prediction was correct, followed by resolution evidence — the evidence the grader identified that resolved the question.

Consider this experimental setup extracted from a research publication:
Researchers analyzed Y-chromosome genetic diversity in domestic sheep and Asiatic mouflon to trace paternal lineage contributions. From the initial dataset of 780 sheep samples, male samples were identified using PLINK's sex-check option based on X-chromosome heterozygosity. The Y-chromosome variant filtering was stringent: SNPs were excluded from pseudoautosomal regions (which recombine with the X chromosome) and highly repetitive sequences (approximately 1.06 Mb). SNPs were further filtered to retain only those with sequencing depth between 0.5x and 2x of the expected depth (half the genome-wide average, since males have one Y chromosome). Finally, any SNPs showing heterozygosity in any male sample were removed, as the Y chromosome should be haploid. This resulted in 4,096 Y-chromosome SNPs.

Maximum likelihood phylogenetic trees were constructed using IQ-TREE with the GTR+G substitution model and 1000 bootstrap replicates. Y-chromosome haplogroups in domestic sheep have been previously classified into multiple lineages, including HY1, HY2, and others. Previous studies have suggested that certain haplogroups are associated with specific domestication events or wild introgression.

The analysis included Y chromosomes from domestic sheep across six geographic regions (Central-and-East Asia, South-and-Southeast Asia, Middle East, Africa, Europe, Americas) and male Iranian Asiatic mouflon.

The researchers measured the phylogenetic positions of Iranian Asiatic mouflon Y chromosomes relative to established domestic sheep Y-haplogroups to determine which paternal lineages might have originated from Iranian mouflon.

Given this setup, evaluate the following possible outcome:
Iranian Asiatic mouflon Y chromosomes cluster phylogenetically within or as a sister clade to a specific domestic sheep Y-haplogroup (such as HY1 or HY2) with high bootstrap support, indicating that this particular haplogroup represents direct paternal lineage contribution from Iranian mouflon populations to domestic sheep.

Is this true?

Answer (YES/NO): YES